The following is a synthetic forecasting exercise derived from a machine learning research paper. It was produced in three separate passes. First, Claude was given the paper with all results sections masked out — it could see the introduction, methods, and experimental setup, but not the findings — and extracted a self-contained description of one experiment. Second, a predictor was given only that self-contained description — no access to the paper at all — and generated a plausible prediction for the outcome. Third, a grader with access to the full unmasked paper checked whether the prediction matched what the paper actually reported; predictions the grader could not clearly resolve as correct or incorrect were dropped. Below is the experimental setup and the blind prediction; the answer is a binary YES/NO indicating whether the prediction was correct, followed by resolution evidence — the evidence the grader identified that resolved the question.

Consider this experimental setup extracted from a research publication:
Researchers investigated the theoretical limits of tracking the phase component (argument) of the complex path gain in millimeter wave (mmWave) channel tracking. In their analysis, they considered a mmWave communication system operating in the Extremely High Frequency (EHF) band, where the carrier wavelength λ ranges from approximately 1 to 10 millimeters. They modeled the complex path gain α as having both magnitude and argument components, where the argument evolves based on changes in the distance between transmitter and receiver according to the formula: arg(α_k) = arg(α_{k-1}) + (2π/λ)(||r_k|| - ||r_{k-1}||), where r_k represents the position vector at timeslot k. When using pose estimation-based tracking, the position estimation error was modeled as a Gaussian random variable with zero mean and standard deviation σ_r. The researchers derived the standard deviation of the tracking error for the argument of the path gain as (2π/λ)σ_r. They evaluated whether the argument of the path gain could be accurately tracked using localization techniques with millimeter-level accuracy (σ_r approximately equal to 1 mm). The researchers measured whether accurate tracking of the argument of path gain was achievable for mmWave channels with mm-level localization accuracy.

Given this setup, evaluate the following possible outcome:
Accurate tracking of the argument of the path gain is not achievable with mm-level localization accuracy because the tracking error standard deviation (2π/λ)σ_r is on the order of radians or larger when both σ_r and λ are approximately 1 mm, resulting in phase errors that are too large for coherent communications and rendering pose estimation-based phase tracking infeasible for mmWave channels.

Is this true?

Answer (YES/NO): YES